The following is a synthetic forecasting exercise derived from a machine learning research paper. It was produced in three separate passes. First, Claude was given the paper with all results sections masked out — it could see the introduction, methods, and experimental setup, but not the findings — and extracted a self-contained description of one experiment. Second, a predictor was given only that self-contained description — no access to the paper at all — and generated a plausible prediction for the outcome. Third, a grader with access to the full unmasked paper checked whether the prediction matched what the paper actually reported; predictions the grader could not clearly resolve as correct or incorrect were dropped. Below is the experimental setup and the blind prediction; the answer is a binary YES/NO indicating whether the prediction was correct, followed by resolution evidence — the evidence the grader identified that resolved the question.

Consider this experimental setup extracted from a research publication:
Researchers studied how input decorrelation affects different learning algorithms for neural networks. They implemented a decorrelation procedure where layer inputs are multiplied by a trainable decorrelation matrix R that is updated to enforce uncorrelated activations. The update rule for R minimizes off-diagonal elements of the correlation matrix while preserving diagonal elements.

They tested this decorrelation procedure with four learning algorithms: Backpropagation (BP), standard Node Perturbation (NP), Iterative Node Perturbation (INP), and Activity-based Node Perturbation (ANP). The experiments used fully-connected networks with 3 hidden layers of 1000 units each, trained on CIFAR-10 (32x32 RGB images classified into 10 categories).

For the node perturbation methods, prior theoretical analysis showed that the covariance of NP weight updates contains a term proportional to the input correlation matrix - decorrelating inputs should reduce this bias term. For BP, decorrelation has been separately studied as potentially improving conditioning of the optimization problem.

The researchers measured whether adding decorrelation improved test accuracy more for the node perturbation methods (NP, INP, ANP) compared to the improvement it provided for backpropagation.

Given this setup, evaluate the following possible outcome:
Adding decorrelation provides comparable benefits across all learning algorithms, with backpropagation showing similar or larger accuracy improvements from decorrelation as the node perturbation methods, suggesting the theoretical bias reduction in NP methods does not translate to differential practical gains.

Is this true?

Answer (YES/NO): NO